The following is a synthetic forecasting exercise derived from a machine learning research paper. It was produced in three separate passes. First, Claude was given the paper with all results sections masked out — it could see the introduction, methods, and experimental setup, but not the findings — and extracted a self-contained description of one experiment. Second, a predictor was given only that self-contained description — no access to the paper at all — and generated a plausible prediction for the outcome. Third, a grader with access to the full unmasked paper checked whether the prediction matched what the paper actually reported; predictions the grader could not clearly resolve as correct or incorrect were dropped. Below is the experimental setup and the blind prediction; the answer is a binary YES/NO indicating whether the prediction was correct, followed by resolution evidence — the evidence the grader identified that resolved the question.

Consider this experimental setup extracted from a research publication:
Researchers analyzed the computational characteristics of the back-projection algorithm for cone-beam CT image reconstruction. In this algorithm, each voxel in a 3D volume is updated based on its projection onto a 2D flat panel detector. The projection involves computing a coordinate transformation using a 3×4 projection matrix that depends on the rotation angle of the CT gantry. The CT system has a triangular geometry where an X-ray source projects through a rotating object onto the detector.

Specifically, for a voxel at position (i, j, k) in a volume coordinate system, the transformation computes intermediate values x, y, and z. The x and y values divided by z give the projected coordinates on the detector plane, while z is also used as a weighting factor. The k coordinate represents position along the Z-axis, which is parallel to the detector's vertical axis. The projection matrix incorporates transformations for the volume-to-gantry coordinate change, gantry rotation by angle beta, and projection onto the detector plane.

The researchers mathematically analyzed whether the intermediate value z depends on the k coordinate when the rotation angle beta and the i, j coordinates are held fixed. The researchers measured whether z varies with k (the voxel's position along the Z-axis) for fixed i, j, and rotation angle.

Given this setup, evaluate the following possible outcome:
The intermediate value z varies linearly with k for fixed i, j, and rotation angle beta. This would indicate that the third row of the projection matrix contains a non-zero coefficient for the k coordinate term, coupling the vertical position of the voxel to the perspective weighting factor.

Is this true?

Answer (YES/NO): NO